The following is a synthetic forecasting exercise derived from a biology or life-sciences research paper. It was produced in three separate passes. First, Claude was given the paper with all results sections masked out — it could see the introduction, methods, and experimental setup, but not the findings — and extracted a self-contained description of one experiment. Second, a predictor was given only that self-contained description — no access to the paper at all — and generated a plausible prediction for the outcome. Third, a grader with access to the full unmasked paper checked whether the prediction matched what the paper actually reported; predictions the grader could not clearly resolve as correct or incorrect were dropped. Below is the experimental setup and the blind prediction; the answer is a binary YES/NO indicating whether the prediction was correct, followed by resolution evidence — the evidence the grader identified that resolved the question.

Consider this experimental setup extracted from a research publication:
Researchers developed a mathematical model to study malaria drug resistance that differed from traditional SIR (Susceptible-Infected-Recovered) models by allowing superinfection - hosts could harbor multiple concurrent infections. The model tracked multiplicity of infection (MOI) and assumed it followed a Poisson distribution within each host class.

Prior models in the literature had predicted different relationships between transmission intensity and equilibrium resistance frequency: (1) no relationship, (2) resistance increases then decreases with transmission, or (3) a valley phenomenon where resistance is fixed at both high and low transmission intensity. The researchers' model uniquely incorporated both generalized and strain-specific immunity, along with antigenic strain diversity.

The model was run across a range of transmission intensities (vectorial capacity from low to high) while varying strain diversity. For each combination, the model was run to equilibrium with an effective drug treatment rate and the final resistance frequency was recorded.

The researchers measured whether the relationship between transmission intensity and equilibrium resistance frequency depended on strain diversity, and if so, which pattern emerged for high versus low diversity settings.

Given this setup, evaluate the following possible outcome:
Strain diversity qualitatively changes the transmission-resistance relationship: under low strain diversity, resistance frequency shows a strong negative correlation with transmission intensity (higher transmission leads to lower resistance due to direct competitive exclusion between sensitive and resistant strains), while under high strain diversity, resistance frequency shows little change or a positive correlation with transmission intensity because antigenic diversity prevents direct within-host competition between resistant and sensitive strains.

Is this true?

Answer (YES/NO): NO